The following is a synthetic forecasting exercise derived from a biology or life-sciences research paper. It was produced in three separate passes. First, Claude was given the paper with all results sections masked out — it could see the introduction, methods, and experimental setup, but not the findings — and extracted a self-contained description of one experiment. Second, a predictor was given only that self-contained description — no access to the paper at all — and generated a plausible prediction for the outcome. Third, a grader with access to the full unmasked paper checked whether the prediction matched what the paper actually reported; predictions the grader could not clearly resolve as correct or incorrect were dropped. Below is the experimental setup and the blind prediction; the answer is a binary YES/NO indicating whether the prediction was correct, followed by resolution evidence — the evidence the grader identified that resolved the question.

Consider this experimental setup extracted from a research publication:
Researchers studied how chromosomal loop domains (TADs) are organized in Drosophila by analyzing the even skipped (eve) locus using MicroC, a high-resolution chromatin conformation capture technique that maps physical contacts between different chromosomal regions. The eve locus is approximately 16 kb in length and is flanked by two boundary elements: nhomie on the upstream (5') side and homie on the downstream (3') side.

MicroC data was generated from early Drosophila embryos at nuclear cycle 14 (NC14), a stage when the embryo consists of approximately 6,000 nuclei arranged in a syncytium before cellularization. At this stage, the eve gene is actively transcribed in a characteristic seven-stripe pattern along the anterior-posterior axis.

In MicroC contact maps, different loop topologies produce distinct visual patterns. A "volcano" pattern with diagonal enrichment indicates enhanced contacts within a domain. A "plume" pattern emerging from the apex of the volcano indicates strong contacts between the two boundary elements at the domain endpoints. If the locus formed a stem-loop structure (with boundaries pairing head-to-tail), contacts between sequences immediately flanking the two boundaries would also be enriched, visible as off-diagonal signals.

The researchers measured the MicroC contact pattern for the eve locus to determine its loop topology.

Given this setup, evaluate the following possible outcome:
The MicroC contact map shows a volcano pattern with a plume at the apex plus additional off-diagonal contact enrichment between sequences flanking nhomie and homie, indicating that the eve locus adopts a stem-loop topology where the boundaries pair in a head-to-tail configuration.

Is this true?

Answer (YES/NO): YES